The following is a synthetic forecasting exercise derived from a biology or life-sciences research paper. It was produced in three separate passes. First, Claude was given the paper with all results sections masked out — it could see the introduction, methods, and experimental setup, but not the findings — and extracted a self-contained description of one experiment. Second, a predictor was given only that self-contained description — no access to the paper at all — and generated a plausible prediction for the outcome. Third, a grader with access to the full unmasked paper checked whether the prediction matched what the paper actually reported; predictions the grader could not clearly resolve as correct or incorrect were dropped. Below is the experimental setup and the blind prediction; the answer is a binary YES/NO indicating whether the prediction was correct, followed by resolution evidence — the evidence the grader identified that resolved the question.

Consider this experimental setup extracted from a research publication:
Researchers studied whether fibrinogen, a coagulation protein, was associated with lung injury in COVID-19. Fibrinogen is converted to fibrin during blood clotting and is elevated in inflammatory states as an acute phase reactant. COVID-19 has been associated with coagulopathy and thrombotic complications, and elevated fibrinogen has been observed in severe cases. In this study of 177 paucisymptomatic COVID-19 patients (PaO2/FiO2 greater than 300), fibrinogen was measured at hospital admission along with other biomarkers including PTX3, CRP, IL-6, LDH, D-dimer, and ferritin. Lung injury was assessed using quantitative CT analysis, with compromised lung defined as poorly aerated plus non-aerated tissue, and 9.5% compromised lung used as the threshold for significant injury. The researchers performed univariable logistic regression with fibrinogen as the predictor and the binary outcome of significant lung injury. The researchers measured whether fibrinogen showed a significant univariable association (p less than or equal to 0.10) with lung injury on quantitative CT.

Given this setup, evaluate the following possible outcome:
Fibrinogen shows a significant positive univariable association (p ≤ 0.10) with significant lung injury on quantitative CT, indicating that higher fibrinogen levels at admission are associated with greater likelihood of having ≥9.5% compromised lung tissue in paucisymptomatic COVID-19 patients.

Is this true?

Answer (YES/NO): YES